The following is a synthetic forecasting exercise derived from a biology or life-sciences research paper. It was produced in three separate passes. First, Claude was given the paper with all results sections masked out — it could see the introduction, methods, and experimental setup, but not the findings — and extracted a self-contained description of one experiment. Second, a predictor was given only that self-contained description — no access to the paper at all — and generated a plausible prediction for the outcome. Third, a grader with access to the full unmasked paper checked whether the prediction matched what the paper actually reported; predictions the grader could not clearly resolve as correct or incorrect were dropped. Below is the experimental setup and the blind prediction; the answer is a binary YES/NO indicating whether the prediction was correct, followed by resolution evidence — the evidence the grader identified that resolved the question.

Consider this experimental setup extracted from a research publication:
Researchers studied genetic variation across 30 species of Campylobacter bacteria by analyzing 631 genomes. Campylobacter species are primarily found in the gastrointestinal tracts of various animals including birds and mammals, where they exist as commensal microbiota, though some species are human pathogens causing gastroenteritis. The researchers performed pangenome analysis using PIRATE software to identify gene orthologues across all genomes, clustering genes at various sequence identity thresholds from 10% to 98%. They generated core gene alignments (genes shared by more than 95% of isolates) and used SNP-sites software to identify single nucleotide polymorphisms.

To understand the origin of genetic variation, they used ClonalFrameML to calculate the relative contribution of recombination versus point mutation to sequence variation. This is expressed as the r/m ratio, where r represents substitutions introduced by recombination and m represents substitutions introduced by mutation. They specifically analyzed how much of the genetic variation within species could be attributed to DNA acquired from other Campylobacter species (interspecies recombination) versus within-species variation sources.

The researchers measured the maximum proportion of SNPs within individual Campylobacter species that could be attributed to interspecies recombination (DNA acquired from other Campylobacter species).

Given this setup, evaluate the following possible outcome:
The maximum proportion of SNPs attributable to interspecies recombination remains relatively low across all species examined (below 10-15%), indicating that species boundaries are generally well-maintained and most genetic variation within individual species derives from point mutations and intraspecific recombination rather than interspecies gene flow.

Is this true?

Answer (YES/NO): NO